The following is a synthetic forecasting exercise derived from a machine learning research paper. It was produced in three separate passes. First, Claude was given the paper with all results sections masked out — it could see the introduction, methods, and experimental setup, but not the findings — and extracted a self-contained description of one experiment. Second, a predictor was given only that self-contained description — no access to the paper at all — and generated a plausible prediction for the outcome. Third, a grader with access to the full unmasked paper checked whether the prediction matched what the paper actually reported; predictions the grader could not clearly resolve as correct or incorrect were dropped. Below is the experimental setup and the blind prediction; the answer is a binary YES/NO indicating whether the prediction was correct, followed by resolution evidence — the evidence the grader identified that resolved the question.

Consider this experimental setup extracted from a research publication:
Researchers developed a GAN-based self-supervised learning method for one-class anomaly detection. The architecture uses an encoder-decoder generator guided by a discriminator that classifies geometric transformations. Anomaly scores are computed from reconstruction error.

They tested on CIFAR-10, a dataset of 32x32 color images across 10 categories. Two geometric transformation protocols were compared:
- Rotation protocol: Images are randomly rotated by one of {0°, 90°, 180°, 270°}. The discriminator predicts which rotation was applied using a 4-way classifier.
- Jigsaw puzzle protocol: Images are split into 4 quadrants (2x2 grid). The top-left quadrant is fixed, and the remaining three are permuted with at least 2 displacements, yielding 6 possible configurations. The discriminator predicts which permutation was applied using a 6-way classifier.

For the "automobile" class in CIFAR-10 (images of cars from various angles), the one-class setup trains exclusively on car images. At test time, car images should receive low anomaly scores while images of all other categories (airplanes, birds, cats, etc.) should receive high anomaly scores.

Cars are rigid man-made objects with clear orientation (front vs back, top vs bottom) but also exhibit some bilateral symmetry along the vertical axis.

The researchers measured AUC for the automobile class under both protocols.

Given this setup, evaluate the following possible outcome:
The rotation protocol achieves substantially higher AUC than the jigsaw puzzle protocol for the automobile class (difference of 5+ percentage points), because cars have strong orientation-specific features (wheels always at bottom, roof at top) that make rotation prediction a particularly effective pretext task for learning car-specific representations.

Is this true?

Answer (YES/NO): NO